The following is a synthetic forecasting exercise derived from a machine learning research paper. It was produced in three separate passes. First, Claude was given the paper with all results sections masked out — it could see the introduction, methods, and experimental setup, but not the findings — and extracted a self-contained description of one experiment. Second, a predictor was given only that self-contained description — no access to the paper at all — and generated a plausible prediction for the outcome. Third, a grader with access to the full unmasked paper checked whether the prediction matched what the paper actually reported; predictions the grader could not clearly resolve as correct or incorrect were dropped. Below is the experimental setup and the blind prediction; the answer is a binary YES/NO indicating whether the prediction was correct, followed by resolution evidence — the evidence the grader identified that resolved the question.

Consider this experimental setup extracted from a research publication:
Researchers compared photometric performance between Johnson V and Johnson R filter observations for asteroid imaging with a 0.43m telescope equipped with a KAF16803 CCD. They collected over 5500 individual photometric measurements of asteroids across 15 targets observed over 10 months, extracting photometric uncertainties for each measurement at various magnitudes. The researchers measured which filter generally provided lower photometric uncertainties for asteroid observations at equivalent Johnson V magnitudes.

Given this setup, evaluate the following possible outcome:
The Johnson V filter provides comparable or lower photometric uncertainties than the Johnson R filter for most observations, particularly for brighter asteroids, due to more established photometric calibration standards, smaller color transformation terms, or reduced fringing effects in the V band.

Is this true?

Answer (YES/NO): NO